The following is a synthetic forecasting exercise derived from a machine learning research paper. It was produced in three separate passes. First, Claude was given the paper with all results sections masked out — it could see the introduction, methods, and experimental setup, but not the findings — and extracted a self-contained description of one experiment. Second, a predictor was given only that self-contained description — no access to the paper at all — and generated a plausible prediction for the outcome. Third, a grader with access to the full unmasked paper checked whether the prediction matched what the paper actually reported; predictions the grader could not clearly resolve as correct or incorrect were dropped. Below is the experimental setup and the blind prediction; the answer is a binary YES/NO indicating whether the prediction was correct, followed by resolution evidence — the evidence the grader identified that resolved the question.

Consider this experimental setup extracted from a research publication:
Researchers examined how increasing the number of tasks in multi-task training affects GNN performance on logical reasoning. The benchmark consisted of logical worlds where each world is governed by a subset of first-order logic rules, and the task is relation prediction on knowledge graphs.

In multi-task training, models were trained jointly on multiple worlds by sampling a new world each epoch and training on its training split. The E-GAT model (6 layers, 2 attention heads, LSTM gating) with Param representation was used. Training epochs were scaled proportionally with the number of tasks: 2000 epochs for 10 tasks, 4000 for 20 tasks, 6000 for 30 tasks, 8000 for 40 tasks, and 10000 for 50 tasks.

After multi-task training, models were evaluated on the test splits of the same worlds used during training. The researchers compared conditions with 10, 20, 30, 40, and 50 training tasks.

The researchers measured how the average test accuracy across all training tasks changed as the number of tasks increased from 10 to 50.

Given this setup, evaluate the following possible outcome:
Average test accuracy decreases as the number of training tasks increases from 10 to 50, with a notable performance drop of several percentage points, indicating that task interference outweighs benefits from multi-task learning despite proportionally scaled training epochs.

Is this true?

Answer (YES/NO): NO